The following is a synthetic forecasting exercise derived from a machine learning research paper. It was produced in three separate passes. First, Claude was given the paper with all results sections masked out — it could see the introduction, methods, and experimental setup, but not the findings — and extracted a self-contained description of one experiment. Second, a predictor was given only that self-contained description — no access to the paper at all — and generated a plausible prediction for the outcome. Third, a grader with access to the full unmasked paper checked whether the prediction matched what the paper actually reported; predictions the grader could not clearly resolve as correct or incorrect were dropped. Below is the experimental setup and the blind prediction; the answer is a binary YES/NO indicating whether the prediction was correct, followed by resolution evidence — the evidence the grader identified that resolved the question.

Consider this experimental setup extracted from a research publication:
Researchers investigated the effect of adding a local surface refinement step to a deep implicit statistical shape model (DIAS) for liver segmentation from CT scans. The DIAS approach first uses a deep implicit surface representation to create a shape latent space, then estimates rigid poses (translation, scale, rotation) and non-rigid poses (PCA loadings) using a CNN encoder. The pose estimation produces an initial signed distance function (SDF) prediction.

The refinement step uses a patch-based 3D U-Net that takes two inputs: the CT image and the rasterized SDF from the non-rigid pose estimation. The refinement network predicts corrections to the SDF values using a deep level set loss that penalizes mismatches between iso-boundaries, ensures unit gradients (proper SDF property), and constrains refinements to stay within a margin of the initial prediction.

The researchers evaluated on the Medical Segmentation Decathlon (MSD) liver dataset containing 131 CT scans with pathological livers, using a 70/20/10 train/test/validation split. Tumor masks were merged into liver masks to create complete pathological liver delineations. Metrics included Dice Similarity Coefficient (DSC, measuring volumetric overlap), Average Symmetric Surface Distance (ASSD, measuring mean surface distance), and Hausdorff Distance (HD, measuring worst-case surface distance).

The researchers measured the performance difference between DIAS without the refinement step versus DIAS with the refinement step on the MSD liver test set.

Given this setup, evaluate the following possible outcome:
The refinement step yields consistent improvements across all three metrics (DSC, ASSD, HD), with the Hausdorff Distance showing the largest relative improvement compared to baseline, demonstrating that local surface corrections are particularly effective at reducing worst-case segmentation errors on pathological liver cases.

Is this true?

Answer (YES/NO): NO